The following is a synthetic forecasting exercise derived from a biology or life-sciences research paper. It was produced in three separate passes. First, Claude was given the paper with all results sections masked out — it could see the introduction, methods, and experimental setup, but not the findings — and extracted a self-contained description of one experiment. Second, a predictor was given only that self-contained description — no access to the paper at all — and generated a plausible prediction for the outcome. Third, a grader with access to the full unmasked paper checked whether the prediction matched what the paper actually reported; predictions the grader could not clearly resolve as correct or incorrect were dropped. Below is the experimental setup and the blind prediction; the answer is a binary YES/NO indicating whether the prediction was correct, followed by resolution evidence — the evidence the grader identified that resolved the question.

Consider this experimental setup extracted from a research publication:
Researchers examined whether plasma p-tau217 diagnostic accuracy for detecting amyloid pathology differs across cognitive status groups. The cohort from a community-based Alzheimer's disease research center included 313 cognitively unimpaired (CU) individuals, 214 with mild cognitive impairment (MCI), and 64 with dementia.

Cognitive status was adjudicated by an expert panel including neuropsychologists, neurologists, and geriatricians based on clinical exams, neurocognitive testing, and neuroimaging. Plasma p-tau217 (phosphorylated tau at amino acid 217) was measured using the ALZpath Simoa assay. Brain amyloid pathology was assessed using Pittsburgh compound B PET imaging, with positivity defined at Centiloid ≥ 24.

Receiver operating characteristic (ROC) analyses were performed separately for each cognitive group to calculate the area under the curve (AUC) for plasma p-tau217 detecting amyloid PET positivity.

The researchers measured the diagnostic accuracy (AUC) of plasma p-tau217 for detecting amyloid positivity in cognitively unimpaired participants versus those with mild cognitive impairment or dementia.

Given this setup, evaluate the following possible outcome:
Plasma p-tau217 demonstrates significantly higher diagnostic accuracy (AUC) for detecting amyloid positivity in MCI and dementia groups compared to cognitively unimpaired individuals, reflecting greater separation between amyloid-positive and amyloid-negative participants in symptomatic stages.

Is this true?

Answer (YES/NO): NO